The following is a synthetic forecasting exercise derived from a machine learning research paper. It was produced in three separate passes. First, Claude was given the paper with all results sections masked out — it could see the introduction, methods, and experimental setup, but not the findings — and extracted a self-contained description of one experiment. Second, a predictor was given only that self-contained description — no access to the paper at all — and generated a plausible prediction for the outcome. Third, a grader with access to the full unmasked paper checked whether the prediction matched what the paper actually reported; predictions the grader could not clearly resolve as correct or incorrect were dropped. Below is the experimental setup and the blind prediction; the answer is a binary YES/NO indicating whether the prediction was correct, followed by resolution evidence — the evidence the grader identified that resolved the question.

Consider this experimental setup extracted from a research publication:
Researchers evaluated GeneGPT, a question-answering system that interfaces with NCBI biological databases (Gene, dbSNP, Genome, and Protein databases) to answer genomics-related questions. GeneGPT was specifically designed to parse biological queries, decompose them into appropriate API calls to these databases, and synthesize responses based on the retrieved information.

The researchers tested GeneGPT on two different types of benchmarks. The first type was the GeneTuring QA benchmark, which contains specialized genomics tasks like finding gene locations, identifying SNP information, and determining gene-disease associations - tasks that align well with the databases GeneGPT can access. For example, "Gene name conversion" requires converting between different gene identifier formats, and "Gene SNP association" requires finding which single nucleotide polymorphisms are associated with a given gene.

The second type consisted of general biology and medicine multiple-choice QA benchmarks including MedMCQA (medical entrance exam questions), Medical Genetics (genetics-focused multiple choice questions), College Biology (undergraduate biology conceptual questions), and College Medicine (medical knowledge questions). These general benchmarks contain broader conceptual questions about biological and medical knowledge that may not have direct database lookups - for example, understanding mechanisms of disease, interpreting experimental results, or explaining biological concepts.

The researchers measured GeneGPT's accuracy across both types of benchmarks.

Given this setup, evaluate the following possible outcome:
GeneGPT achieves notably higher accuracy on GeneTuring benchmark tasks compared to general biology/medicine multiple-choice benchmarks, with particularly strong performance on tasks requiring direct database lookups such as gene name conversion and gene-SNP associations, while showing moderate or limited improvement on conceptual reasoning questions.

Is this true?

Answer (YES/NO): NO